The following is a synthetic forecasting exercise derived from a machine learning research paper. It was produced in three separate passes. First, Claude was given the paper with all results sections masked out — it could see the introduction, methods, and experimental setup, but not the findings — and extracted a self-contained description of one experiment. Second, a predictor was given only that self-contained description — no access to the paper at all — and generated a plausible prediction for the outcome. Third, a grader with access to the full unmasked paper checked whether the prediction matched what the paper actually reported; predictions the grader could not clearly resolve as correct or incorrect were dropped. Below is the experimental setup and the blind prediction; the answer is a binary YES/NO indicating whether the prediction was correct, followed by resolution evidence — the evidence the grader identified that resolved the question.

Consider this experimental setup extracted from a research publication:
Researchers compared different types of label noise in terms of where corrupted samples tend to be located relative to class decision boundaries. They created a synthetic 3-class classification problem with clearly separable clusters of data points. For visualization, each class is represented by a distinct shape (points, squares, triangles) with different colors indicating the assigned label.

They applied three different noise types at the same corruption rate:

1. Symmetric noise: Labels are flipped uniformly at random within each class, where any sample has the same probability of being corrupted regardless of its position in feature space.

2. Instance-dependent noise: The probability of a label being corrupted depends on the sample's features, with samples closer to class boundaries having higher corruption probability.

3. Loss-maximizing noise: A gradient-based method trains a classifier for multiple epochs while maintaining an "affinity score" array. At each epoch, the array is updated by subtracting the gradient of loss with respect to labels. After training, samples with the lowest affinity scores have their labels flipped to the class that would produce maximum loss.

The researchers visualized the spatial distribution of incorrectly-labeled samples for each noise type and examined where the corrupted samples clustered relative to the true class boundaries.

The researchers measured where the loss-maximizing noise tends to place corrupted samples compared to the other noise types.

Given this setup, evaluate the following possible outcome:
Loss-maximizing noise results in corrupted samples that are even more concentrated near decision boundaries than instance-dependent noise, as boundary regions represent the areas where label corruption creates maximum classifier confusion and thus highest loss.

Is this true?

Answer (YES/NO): NO